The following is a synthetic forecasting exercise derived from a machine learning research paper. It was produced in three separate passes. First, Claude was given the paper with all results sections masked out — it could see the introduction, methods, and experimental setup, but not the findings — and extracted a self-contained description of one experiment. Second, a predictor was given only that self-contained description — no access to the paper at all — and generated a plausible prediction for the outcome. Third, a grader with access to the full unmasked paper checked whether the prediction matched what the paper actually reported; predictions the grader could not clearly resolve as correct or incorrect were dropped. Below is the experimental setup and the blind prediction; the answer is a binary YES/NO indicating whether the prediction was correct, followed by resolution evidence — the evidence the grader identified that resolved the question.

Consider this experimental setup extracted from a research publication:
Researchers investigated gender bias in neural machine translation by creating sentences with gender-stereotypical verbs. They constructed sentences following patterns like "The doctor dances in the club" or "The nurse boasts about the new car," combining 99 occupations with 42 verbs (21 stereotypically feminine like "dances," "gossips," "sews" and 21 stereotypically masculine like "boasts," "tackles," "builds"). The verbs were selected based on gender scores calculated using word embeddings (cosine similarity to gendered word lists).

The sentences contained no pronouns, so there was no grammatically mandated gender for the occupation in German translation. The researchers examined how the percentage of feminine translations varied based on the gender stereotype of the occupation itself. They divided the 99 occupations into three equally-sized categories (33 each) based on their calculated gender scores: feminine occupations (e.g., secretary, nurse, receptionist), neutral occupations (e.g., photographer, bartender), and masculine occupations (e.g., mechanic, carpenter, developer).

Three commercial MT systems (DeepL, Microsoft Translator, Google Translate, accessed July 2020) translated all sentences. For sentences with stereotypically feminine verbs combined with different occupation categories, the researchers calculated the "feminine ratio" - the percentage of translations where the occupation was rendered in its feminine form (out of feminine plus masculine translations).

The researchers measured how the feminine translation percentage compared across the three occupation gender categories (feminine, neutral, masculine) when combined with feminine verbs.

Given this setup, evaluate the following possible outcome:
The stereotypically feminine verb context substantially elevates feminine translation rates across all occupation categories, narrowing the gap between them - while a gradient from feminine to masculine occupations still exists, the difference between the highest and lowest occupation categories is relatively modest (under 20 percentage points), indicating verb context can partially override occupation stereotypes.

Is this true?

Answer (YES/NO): NO